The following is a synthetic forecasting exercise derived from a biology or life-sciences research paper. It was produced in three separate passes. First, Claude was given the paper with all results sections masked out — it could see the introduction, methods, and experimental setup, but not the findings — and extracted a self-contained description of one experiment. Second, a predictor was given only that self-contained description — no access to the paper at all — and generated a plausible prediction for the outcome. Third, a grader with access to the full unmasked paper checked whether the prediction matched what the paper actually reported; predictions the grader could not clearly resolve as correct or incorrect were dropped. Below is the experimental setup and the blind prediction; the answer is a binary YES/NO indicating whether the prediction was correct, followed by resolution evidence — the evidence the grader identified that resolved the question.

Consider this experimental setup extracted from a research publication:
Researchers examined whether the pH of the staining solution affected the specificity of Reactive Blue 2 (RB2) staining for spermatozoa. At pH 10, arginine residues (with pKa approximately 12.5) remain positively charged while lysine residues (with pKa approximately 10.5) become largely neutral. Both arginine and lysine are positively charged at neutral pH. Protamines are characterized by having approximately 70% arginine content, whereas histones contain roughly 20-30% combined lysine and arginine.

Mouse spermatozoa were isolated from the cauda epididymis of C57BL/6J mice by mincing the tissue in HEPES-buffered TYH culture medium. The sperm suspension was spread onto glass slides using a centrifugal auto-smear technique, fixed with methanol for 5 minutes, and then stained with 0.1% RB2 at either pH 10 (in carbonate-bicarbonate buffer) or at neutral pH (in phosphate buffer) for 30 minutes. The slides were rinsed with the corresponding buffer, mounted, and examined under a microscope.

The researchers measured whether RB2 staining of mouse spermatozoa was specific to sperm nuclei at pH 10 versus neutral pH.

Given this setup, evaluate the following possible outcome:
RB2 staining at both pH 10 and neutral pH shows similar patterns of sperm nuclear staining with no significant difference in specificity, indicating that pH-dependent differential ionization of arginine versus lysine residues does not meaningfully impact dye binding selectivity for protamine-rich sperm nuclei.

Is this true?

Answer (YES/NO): NO